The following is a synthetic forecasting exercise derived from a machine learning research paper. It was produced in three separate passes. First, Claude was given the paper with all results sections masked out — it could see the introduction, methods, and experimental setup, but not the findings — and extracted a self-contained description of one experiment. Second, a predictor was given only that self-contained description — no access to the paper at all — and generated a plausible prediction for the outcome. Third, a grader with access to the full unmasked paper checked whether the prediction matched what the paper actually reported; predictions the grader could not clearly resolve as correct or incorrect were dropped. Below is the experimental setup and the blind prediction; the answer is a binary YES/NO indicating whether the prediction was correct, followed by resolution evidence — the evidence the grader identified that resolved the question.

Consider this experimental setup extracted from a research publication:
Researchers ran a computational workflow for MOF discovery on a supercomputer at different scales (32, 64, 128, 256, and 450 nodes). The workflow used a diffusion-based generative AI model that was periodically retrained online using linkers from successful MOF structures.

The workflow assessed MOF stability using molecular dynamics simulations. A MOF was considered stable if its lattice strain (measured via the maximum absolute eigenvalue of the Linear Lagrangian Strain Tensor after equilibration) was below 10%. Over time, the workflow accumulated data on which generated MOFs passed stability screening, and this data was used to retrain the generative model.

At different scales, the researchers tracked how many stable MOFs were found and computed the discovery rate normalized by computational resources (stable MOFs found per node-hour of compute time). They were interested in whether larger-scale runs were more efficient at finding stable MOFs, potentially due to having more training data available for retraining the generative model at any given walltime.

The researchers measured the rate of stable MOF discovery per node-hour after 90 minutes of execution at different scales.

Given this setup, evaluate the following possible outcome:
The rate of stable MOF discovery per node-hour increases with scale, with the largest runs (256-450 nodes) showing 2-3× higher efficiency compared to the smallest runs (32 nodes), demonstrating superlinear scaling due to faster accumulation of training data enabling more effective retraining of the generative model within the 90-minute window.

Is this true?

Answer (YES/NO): NO